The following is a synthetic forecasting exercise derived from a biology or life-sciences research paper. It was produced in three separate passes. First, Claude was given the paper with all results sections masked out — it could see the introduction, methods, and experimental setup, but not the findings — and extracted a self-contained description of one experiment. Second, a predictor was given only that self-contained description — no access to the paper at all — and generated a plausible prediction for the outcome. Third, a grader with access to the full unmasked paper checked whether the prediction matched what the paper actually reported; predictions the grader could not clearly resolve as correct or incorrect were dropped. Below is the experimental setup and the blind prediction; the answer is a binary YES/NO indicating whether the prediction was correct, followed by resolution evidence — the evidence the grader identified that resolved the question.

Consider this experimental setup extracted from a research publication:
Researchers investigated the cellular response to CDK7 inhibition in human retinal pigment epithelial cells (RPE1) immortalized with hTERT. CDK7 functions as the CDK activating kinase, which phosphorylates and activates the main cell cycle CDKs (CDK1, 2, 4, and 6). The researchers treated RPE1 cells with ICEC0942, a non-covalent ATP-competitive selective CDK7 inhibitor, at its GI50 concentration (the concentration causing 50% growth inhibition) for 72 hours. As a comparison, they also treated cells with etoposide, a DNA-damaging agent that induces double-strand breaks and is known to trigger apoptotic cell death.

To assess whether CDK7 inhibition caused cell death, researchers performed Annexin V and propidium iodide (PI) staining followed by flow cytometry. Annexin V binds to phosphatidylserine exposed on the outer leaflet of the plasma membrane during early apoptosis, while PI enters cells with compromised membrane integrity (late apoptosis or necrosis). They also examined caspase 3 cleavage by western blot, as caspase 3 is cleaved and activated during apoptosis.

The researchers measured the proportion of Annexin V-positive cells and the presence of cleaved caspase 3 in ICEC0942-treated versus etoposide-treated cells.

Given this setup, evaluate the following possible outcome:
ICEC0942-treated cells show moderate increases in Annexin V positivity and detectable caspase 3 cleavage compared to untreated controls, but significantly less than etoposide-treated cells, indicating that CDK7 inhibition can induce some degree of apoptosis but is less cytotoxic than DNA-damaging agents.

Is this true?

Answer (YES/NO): NO